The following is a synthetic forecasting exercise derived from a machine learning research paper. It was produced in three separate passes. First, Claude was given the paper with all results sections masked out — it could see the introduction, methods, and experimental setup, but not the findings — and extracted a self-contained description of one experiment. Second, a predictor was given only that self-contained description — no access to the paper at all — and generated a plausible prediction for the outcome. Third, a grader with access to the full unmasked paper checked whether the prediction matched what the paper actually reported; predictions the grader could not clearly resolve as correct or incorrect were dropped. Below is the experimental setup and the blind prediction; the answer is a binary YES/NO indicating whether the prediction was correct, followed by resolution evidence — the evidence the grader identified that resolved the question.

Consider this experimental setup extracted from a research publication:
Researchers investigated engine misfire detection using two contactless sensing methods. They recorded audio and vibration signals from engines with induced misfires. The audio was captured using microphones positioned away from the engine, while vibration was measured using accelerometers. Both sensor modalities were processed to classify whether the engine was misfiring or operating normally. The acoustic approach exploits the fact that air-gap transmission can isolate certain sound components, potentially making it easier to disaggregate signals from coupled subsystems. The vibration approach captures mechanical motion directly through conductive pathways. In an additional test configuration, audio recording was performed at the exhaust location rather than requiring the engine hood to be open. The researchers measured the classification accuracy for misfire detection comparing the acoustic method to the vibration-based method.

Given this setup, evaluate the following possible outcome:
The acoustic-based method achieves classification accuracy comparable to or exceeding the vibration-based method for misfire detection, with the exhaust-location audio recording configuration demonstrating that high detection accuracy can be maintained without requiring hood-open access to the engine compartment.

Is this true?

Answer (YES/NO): YES